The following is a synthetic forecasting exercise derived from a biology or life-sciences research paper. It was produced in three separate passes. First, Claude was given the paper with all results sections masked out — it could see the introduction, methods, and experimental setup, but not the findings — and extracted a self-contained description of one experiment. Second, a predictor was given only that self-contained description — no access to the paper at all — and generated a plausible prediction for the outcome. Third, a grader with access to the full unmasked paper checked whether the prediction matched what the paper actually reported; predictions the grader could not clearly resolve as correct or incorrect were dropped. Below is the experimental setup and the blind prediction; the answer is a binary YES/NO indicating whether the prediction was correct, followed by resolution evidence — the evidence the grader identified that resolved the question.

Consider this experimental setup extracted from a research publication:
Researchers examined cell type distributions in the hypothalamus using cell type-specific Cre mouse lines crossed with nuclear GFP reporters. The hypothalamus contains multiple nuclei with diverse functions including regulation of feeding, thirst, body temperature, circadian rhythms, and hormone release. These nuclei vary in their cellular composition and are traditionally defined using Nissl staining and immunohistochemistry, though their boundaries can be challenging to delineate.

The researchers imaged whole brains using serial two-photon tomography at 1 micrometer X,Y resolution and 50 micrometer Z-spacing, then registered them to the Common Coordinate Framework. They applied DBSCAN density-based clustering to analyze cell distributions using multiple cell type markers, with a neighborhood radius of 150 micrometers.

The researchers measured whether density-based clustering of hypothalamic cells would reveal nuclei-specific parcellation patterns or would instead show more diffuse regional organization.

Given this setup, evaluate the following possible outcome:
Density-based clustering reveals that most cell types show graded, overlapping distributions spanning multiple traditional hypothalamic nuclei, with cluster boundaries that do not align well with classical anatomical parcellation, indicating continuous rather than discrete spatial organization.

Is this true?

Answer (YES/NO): NO